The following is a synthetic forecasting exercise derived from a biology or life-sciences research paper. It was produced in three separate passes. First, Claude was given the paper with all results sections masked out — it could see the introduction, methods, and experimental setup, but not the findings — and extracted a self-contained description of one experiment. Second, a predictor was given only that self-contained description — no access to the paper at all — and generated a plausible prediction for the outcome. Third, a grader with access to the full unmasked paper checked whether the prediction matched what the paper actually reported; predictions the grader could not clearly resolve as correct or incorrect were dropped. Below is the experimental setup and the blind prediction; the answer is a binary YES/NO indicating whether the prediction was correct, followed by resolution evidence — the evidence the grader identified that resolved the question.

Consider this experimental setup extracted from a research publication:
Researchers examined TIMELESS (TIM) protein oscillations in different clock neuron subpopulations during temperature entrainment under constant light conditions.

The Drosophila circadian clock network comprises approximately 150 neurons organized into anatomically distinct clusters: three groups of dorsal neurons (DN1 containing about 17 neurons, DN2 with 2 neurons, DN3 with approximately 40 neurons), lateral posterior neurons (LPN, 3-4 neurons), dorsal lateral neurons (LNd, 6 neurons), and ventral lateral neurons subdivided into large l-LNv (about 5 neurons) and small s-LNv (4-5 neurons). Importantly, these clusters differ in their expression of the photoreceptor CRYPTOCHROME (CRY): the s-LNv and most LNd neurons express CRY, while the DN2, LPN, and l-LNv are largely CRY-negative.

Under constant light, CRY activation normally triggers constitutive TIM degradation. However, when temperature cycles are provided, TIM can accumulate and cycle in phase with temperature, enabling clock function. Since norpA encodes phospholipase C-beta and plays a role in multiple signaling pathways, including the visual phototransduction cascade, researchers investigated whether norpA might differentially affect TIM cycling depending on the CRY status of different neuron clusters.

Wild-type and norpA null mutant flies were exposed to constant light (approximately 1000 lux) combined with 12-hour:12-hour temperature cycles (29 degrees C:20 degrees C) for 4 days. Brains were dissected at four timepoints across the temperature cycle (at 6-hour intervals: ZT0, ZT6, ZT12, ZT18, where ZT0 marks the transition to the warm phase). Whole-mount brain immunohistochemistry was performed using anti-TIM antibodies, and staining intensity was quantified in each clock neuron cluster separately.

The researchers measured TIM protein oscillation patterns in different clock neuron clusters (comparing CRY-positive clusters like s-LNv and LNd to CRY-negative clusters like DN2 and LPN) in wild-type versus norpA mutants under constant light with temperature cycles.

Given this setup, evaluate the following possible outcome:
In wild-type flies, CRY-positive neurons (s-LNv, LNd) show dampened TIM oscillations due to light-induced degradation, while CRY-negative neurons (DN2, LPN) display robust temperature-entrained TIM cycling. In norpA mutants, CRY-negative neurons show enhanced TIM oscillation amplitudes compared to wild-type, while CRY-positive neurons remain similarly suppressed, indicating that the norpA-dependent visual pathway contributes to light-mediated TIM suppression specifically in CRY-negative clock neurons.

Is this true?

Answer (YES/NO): NO